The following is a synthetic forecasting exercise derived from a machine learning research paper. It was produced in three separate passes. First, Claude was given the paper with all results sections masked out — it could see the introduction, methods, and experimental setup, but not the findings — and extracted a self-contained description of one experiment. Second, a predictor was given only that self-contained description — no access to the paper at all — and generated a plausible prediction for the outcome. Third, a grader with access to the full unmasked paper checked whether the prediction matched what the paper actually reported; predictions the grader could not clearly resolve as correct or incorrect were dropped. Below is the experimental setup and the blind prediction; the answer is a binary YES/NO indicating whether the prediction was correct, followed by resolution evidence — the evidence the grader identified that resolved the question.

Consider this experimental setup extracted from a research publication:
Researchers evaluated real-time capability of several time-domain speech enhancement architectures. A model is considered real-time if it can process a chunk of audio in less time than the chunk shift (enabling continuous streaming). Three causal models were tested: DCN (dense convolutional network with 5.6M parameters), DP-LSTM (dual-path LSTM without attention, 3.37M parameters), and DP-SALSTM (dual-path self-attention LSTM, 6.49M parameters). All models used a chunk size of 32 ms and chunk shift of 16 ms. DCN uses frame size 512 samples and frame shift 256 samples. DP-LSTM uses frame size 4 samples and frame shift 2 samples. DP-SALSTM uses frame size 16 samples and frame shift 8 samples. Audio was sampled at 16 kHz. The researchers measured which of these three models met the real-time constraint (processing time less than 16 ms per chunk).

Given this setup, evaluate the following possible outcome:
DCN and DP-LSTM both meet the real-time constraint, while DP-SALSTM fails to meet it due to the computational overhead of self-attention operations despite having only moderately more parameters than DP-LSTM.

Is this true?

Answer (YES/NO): NO